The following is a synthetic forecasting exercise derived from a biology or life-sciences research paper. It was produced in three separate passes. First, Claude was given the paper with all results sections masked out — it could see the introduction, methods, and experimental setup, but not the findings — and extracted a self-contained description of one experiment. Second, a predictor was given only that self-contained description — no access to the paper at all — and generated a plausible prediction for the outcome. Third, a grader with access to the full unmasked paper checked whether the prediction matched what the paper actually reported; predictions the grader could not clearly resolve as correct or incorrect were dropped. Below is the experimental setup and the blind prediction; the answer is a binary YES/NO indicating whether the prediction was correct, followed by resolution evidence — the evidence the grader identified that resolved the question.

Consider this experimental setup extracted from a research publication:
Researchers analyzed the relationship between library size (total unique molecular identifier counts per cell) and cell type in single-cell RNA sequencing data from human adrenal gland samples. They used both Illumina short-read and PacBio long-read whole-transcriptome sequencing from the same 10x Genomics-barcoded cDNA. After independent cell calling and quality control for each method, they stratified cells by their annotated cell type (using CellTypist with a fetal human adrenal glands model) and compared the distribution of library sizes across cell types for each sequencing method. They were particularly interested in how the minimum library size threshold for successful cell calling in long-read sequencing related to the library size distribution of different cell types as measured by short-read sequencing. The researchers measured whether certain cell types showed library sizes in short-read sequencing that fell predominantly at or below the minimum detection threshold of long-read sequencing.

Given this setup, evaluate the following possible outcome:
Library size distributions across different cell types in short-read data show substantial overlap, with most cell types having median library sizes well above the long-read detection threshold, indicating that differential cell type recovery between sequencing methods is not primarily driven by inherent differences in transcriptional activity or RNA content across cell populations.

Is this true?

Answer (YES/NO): NO